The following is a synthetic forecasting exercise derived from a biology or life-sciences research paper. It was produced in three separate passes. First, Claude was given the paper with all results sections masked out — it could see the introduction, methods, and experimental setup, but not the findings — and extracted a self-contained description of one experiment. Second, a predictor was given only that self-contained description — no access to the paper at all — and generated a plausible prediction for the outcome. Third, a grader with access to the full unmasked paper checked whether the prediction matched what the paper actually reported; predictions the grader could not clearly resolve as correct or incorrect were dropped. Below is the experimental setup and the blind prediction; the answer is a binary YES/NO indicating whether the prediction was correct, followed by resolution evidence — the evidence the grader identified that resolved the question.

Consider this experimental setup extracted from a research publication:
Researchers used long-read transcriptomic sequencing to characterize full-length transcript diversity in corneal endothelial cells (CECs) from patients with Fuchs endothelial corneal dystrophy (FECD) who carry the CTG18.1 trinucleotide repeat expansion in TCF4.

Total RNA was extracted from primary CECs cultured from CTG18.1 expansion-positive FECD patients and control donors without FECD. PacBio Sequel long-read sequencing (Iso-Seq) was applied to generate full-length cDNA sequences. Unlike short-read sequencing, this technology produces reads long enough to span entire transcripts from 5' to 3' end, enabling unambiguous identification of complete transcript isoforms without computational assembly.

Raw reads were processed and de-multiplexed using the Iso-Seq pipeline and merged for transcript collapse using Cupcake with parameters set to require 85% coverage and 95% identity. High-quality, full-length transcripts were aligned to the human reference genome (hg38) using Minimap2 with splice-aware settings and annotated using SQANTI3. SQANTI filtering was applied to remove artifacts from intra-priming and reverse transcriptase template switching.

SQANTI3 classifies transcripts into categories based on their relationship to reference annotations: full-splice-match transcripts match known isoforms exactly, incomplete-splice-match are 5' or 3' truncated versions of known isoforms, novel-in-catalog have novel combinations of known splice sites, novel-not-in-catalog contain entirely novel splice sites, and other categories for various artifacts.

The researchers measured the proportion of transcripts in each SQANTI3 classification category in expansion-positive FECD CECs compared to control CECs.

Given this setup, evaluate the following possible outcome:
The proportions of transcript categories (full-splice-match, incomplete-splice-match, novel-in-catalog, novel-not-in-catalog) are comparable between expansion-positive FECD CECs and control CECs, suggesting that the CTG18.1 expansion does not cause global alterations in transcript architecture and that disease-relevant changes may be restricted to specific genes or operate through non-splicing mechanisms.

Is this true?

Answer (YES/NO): YES